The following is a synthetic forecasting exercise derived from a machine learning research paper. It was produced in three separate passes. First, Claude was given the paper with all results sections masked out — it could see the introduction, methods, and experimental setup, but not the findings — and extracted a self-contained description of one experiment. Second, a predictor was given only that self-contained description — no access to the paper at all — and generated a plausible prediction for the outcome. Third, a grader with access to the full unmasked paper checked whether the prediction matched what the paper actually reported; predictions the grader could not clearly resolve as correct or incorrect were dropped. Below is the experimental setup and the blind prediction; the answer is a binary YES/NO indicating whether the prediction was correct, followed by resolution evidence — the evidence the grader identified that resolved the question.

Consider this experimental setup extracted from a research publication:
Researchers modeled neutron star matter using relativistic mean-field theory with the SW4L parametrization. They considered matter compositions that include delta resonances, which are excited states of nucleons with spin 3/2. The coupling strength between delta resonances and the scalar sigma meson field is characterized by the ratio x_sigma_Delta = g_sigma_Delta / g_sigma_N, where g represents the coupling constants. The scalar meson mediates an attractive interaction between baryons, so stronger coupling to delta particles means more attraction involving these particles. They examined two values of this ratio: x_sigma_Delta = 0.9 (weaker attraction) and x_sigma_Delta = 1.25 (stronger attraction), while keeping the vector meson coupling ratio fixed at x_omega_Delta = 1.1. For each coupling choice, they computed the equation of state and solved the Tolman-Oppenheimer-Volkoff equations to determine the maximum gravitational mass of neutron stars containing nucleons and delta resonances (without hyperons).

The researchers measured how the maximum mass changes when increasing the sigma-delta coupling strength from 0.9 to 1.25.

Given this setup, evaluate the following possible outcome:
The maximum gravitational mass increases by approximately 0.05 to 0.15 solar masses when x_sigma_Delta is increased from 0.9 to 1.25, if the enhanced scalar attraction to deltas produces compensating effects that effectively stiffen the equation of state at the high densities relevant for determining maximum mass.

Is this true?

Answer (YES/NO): NO